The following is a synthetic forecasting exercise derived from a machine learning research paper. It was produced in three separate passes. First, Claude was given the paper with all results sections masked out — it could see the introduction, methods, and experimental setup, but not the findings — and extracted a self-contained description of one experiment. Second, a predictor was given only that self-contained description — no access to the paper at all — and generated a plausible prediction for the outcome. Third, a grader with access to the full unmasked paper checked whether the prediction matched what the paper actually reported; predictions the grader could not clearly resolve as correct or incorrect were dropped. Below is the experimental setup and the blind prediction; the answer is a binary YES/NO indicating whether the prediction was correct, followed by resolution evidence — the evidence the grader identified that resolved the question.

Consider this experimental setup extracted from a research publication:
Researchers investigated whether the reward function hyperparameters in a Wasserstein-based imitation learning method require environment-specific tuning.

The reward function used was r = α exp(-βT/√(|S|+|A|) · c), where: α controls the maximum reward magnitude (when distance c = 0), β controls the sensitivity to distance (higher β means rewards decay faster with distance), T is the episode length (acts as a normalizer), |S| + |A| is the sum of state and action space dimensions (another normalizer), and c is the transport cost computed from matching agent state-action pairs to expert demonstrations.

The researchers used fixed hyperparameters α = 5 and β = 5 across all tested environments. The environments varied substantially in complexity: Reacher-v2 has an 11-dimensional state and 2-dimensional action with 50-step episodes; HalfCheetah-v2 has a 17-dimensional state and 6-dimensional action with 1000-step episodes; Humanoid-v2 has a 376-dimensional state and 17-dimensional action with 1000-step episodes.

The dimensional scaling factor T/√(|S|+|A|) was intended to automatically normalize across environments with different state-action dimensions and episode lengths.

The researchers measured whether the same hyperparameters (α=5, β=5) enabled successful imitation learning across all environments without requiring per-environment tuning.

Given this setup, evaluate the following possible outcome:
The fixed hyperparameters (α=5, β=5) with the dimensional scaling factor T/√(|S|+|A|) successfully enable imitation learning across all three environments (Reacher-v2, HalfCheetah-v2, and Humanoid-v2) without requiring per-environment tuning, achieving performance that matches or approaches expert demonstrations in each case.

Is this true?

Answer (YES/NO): NO